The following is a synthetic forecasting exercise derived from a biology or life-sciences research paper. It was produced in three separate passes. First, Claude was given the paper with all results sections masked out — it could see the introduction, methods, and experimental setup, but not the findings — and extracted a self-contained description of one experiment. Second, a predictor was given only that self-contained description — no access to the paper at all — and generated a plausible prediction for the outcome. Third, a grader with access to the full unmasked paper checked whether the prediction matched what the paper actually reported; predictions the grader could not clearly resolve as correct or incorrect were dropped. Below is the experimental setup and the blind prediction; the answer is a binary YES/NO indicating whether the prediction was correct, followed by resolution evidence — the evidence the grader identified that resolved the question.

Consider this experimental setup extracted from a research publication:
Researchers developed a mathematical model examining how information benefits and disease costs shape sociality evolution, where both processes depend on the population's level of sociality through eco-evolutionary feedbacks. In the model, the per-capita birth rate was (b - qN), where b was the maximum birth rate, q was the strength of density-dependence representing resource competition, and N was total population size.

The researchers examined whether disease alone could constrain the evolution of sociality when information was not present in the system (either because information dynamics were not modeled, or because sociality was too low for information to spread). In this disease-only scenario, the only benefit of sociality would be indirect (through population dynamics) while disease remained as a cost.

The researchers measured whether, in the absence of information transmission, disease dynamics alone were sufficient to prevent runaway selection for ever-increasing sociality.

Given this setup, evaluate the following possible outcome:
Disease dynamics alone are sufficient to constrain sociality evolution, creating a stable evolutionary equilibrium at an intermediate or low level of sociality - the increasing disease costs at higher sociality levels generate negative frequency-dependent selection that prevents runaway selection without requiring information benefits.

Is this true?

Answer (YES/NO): NO